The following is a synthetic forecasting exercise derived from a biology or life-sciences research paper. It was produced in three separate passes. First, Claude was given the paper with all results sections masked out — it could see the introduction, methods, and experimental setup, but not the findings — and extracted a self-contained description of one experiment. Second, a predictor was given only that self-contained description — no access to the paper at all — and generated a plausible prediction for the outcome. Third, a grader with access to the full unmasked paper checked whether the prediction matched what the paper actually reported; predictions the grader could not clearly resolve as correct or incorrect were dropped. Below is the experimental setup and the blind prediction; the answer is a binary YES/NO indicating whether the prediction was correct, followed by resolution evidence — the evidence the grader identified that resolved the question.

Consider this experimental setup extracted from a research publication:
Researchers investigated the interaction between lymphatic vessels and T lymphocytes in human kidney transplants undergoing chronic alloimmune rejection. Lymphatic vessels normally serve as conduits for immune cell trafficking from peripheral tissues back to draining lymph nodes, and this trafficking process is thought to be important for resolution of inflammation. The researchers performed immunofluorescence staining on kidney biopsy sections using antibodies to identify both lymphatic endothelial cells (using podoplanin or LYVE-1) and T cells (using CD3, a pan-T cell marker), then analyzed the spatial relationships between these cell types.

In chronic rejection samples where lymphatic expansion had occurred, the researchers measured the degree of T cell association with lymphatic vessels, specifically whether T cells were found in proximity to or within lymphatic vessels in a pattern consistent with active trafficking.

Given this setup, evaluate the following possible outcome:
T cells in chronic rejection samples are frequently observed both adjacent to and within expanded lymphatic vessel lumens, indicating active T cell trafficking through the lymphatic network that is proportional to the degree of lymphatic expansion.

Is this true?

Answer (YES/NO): NO